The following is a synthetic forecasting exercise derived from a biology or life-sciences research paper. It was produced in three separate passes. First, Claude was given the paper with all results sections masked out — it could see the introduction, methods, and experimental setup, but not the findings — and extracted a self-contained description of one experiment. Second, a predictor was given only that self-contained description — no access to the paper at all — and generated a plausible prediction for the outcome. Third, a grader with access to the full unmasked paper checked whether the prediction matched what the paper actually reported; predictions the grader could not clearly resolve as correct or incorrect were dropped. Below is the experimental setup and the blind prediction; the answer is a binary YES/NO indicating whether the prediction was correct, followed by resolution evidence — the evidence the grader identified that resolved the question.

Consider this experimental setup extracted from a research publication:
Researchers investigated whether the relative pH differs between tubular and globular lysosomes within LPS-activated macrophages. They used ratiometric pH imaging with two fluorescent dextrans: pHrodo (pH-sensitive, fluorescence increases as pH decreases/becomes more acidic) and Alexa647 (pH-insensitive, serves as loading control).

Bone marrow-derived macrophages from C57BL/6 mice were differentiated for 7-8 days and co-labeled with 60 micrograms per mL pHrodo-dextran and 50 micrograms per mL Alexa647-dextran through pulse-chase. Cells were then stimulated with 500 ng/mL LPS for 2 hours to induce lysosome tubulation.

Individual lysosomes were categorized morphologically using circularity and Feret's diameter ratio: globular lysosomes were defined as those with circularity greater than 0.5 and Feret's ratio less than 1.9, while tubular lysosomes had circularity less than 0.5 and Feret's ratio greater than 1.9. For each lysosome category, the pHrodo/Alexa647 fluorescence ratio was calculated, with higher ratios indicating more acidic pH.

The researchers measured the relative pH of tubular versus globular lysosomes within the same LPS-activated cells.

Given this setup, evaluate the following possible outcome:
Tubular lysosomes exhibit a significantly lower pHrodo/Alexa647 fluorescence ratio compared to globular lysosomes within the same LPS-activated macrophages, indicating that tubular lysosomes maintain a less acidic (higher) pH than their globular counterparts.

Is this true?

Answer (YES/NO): NO